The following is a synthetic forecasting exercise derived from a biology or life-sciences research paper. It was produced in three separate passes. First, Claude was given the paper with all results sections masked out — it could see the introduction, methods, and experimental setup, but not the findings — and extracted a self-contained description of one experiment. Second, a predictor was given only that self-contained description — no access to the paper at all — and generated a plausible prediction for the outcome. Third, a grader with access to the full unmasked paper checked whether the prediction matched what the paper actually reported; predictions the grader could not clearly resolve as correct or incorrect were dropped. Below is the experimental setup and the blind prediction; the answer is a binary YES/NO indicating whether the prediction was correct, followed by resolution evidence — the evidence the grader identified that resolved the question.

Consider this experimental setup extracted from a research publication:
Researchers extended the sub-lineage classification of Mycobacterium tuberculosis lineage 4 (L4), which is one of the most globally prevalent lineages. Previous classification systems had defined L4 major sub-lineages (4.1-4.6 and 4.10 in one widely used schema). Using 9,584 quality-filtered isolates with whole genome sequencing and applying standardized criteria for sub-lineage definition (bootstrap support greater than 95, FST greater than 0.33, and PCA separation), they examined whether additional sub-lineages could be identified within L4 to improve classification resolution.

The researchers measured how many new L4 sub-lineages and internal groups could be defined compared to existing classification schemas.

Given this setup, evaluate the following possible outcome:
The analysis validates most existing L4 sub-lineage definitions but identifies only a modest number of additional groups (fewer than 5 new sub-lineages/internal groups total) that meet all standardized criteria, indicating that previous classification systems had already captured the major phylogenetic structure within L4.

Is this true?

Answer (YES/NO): NO